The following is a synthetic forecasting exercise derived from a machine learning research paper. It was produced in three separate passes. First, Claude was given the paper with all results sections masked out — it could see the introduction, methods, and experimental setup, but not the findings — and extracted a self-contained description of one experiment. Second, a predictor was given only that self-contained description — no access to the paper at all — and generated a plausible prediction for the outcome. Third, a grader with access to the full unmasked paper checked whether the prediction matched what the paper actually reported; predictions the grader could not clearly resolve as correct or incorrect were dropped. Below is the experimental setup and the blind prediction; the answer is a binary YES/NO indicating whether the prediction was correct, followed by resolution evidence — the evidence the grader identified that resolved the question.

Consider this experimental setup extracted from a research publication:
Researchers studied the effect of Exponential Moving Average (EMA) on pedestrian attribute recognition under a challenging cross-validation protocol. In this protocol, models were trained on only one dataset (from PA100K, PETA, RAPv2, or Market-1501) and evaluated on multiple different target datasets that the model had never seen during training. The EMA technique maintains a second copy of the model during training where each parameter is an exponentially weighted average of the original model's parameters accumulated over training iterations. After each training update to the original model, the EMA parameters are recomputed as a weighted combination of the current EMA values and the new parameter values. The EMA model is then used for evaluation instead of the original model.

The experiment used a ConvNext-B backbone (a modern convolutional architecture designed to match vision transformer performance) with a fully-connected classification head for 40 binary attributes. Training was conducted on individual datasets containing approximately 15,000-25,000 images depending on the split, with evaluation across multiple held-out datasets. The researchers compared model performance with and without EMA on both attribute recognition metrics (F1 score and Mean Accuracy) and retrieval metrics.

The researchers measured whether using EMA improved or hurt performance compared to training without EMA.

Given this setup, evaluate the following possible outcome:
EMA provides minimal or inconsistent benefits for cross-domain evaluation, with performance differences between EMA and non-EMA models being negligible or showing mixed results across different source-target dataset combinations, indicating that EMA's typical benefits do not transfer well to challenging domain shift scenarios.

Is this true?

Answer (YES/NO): NO